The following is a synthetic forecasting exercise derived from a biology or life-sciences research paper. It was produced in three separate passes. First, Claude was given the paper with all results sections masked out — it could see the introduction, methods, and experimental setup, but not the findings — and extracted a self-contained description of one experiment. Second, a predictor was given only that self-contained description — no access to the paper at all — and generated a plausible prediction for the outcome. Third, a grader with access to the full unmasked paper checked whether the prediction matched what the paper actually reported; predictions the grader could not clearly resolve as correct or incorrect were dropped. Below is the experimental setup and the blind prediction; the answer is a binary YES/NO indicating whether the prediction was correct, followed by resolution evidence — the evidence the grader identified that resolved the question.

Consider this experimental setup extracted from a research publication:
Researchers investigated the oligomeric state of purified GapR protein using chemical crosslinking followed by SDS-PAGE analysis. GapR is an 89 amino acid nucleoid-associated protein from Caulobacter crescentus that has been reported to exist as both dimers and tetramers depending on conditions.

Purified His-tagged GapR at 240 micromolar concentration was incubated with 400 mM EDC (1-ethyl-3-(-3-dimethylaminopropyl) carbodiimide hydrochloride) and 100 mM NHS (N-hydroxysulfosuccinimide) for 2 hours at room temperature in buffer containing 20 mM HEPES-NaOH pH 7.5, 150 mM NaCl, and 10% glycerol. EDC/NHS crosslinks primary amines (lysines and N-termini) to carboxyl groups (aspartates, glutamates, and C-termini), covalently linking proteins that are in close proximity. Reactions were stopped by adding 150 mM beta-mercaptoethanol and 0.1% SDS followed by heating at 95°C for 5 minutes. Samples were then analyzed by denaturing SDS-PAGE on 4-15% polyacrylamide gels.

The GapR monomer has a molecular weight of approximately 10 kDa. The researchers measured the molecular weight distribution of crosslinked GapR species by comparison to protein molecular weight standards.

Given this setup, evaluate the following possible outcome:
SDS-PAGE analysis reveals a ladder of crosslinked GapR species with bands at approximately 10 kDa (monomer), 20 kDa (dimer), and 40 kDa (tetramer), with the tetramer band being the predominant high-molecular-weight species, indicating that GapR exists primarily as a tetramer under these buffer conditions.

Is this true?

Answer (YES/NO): YES